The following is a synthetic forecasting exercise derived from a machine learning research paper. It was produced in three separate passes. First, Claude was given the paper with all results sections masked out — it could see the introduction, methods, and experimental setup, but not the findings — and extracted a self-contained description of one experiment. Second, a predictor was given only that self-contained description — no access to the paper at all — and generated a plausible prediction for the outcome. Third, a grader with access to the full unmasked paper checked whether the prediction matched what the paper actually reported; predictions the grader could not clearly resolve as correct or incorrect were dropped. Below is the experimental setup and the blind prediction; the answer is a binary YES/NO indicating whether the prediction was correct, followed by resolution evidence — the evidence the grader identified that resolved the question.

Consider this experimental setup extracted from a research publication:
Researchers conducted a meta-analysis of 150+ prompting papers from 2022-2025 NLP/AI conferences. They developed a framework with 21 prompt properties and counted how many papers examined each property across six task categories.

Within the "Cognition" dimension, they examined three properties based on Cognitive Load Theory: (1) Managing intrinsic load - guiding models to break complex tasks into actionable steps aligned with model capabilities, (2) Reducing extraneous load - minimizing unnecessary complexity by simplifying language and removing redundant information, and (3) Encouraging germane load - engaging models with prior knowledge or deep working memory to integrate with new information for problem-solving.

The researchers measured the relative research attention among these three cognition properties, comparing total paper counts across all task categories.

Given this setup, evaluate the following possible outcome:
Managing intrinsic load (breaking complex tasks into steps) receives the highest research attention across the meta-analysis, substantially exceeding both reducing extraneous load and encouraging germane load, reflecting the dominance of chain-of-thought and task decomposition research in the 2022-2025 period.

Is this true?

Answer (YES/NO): YES